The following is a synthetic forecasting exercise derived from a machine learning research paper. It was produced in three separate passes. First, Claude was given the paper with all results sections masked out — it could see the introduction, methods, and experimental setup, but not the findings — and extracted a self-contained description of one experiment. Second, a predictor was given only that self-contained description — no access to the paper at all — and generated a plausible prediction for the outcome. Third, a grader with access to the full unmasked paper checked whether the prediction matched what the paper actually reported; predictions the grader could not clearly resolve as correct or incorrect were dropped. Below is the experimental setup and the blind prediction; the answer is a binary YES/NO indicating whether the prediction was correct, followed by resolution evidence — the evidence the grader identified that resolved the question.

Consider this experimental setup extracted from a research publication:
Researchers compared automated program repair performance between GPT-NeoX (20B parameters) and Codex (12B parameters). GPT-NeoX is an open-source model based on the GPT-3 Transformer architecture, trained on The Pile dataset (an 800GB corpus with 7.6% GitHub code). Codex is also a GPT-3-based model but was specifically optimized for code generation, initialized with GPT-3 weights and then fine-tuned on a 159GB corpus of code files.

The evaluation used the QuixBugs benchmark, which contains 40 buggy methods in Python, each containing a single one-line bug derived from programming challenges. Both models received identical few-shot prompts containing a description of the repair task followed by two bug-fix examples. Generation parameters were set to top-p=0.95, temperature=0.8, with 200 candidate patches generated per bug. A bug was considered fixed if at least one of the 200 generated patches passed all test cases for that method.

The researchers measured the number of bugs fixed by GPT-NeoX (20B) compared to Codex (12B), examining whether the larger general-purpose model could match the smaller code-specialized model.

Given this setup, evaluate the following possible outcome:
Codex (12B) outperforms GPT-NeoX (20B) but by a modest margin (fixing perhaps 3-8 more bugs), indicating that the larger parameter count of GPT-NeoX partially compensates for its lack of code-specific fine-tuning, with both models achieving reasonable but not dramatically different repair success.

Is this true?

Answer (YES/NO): NO